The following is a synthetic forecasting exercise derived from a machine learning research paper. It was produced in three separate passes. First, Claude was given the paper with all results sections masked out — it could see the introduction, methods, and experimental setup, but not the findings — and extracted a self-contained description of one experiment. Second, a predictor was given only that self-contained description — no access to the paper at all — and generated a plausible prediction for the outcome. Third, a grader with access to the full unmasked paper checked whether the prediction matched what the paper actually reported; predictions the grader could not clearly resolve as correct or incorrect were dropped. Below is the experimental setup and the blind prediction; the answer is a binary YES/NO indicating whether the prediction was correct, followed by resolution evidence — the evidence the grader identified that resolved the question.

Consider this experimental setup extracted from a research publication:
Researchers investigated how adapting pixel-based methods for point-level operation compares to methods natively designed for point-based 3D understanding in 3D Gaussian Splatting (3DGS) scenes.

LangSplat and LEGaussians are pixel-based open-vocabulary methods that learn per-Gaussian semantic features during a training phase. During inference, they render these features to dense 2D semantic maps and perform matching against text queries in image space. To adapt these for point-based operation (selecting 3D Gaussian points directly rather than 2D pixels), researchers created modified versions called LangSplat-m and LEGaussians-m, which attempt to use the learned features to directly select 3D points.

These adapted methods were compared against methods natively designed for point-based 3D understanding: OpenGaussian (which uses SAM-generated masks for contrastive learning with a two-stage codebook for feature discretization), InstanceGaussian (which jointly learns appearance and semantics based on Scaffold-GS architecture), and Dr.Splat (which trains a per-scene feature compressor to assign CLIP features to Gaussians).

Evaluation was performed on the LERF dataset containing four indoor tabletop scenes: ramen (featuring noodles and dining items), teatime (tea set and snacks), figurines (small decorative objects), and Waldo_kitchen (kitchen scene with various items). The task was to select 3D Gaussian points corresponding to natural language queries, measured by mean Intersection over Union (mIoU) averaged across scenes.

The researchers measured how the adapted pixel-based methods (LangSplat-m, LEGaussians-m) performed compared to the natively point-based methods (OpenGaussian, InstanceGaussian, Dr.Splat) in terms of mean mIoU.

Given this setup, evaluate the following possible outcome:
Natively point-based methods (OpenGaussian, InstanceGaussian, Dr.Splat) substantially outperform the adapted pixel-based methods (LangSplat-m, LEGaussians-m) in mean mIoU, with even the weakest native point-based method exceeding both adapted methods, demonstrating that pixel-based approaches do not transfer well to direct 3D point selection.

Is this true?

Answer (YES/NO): YES